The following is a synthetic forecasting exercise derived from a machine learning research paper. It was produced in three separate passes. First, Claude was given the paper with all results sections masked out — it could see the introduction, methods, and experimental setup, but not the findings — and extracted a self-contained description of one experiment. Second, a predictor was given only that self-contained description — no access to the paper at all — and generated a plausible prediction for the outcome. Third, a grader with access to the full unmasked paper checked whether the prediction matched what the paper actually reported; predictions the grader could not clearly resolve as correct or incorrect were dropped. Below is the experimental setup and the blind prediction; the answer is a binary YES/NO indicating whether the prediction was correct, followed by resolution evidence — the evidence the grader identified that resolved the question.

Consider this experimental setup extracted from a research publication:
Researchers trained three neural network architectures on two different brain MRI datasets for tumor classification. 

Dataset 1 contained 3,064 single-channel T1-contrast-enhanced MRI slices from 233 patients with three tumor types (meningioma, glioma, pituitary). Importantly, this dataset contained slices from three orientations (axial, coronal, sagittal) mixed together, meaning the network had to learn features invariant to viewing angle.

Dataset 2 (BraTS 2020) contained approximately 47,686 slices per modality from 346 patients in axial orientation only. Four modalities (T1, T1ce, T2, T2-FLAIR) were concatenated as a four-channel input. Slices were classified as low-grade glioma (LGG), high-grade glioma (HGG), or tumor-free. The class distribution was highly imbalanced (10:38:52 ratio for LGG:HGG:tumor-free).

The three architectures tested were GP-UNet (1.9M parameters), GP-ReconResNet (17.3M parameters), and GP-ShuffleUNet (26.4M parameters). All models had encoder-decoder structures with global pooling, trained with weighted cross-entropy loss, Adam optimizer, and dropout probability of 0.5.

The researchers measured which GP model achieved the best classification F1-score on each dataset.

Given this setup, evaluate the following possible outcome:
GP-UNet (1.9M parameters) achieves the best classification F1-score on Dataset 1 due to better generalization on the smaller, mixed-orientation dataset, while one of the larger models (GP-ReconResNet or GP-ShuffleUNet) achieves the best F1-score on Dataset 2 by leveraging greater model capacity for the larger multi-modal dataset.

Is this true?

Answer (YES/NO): NO